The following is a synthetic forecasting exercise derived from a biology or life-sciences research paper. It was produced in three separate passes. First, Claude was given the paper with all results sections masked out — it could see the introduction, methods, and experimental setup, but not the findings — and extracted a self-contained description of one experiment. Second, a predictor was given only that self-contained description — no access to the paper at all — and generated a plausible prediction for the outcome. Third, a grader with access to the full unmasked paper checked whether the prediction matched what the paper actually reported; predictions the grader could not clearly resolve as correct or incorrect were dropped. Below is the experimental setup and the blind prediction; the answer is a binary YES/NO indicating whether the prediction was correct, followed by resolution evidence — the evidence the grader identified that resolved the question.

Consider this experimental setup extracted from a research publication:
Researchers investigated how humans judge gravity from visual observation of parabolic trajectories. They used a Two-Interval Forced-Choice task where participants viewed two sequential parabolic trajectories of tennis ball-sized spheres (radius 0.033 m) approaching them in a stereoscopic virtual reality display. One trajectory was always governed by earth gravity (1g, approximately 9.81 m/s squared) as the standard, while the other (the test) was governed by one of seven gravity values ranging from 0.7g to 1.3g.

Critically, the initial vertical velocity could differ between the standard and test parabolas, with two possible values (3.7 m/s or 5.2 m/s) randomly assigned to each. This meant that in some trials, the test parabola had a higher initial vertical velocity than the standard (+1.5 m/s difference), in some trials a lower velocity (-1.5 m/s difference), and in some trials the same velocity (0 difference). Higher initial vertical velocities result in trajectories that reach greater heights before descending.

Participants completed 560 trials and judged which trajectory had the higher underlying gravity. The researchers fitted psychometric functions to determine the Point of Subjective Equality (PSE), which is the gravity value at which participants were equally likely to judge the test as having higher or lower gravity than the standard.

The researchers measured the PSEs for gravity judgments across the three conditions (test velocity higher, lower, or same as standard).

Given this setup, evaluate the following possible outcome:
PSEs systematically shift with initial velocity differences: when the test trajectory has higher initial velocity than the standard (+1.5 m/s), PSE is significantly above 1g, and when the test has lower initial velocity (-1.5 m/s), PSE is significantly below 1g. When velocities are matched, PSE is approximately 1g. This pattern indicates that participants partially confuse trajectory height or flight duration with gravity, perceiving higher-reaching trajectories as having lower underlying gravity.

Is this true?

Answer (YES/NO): YES